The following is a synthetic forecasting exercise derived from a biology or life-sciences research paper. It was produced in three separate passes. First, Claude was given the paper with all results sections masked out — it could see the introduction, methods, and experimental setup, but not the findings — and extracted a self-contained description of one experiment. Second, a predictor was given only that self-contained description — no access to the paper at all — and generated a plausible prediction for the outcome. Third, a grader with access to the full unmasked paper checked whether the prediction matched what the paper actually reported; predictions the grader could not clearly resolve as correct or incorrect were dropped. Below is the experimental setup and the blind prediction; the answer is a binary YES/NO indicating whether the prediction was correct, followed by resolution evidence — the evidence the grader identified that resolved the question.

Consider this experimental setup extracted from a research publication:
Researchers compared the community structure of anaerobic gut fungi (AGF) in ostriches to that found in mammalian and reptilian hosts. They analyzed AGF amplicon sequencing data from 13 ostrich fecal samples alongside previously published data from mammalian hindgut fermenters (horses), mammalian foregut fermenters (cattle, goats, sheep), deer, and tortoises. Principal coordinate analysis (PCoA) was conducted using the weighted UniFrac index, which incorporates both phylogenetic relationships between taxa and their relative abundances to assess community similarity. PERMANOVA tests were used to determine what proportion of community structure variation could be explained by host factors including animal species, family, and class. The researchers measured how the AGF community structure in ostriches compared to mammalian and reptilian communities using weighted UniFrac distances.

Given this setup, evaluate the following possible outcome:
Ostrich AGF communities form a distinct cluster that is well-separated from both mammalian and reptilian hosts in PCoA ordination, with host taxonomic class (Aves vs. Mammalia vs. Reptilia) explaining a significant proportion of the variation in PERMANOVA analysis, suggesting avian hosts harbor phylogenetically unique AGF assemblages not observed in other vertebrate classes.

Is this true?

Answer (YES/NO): YES